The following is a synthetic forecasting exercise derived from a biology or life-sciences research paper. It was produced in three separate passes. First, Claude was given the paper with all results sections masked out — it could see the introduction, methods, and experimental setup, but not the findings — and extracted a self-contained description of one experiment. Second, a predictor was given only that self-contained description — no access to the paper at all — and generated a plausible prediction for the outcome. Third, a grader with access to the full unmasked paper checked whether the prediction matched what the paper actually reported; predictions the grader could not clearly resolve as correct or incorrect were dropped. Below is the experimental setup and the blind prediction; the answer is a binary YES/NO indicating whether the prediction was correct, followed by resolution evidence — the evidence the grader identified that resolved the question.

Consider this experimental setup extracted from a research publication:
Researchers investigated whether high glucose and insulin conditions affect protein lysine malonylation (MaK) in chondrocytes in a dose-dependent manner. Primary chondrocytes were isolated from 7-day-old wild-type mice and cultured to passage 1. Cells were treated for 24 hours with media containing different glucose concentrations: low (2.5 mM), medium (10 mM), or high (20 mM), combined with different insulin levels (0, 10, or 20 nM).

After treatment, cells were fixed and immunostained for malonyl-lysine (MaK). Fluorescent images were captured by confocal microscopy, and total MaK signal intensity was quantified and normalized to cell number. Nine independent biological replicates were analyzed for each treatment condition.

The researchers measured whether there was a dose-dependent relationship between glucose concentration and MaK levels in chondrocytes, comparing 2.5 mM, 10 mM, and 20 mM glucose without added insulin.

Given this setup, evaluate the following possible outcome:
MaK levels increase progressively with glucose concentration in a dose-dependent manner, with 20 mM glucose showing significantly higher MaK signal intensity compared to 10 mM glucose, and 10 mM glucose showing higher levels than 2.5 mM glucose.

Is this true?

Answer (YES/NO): NO